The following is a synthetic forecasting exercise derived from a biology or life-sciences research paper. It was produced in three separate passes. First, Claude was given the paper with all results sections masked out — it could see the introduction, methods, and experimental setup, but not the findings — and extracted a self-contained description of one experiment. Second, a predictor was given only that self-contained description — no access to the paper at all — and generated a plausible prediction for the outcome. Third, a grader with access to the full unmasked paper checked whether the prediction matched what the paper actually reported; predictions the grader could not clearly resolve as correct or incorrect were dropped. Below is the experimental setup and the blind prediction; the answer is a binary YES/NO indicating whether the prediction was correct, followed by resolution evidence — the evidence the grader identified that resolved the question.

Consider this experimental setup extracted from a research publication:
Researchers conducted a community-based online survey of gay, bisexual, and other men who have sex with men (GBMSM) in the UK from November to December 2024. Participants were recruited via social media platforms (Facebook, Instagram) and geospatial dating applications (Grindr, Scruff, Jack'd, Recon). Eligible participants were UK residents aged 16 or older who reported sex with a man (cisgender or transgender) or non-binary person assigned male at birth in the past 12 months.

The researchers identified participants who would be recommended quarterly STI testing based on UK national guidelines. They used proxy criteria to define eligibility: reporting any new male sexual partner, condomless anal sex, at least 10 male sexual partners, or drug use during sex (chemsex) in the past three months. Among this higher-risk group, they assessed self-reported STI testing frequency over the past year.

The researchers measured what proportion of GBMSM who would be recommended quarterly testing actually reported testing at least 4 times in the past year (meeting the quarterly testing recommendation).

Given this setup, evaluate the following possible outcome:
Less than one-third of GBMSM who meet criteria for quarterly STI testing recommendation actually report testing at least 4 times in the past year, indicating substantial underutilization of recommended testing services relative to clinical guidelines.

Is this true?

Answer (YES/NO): YES